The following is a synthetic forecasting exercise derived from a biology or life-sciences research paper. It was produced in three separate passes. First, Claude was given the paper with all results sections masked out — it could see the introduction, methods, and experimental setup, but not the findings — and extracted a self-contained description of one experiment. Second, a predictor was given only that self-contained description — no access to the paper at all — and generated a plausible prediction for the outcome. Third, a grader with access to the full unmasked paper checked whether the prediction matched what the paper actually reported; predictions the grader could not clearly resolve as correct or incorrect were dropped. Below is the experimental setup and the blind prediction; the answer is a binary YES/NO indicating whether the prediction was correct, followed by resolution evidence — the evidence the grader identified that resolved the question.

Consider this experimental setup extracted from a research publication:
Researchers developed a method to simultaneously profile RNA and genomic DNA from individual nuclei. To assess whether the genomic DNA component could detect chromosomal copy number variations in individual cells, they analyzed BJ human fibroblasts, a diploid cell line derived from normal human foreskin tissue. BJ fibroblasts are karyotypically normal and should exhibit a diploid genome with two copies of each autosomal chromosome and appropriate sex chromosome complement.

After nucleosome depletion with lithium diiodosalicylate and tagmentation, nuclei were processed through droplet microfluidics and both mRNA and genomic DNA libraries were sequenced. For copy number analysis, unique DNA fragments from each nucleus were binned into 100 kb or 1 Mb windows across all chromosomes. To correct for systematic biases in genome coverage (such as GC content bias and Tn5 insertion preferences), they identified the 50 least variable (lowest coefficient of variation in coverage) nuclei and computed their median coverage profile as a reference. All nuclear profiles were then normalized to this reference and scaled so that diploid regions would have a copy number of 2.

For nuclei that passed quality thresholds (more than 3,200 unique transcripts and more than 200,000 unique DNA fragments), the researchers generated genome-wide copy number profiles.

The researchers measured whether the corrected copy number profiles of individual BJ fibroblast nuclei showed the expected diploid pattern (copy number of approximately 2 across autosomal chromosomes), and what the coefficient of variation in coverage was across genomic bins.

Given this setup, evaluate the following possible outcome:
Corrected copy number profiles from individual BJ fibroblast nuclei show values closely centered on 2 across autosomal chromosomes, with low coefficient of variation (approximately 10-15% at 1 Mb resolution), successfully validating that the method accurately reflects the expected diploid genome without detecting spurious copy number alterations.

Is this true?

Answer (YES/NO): NO